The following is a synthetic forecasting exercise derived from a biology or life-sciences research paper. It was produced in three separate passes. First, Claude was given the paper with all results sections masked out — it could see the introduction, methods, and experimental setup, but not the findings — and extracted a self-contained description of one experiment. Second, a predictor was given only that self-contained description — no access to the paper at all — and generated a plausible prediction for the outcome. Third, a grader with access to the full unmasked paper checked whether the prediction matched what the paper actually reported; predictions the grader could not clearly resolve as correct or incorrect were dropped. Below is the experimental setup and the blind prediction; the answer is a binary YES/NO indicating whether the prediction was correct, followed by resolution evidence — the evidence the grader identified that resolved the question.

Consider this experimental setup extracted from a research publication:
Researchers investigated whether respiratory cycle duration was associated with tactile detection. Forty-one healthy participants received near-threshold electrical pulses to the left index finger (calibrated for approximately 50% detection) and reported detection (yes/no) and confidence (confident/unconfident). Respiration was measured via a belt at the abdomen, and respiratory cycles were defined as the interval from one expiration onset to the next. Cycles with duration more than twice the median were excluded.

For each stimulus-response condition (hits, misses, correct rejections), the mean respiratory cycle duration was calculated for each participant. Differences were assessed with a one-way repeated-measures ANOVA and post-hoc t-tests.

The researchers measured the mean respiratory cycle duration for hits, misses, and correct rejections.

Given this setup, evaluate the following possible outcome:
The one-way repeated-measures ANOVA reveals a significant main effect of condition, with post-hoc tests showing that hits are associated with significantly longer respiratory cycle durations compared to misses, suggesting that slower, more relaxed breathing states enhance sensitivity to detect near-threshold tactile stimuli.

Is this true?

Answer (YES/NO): NO